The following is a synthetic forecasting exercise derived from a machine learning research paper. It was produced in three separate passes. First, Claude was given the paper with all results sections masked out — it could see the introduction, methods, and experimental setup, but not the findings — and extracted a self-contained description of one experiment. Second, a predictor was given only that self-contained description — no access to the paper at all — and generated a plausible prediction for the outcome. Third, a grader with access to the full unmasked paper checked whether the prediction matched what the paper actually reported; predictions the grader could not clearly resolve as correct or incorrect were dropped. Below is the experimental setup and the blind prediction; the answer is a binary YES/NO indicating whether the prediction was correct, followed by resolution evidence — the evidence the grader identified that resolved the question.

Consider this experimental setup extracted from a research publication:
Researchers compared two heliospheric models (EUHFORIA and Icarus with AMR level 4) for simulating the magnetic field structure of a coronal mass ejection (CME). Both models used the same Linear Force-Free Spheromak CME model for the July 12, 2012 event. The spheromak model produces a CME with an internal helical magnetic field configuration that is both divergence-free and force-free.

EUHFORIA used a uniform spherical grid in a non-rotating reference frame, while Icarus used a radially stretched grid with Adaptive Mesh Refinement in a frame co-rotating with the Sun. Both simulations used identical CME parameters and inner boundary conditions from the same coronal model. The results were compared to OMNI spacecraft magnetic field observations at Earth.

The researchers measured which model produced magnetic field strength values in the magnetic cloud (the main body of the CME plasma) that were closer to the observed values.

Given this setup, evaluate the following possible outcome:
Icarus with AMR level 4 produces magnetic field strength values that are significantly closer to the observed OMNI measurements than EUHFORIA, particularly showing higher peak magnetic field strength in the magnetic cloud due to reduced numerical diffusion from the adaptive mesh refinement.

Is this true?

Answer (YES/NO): NO